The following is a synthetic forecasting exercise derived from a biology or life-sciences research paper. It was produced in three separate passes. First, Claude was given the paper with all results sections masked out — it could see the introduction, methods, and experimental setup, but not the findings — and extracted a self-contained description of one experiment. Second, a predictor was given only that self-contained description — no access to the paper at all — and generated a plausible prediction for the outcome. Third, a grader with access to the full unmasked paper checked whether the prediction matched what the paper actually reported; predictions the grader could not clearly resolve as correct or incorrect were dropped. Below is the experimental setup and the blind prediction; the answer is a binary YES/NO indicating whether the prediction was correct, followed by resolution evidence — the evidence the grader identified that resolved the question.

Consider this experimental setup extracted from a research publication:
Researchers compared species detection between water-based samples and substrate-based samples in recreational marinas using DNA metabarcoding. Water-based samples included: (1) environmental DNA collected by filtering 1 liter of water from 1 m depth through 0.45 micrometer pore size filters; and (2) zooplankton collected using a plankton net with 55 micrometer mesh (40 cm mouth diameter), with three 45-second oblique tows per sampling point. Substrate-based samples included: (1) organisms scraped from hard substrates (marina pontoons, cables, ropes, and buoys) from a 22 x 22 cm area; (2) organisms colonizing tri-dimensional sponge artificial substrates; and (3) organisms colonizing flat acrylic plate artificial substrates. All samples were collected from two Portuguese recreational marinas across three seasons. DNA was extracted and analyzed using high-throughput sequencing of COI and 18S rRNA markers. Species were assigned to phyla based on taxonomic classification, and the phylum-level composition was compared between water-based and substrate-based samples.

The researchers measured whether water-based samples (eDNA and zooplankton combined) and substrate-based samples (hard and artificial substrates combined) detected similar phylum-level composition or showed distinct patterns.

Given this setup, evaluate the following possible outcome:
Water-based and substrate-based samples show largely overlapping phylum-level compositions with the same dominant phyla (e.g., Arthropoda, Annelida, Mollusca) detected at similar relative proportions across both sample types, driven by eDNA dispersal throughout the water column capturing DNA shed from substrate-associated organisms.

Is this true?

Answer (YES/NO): NO